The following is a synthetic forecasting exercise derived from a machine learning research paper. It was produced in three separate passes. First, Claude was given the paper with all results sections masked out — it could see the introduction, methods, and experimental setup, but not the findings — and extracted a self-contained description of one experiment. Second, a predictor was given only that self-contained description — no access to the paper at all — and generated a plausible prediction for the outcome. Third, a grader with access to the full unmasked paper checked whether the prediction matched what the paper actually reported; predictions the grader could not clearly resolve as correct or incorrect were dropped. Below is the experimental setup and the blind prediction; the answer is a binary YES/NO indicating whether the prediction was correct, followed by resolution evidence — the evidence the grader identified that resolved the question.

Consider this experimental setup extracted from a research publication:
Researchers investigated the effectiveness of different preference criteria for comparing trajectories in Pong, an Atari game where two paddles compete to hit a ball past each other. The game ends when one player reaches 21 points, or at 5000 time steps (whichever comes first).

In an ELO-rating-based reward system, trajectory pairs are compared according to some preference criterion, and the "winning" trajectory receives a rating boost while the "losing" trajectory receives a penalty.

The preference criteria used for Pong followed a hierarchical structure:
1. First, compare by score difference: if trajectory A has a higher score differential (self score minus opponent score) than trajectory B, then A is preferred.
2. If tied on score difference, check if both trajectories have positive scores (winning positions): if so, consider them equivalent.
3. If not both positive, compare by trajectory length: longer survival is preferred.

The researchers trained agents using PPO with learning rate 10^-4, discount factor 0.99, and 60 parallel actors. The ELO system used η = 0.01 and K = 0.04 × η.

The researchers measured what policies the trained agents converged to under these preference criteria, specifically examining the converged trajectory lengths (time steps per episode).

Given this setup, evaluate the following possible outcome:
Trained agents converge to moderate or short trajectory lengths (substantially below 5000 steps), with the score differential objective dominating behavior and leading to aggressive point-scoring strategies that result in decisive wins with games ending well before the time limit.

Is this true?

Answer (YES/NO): YES